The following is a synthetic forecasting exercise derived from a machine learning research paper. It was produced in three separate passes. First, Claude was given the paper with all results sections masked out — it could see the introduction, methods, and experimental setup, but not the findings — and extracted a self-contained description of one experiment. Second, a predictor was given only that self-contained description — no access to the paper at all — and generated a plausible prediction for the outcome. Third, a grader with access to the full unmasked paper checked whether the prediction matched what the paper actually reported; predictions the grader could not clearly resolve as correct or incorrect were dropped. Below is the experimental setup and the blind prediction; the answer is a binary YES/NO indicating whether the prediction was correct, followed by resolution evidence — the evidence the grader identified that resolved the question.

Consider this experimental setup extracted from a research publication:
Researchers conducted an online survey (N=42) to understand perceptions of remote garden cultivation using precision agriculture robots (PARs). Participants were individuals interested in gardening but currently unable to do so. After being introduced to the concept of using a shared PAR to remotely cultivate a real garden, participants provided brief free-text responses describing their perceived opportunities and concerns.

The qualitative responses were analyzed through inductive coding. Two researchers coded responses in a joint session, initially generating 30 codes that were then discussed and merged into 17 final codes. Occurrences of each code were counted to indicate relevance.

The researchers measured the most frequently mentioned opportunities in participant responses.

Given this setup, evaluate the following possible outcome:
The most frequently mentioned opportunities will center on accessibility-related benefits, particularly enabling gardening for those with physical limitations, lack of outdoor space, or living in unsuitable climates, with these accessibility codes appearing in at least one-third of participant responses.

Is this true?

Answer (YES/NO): NO